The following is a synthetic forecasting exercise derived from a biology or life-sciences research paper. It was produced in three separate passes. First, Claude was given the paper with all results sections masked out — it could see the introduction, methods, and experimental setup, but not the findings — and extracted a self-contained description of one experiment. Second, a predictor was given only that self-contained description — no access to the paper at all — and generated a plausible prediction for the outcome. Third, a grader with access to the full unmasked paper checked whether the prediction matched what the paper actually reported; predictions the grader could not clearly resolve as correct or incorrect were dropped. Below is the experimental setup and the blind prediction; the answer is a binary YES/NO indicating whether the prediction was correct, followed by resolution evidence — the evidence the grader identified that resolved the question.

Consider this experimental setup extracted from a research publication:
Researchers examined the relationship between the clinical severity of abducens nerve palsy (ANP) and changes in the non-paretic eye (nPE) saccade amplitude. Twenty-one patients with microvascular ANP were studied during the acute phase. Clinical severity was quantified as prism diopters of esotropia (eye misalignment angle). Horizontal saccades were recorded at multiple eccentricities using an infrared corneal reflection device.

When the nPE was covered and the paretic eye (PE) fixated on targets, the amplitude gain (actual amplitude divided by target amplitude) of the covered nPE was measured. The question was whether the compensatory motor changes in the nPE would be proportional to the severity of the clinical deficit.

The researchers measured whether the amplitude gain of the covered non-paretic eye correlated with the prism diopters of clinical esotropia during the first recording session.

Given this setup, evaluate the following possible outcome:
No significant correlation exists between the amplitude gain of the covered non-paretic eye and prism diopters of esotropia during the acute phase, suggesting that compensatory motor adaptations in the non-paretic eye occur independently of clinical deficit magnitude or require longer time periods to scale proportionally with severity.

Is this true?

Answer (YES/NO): NO